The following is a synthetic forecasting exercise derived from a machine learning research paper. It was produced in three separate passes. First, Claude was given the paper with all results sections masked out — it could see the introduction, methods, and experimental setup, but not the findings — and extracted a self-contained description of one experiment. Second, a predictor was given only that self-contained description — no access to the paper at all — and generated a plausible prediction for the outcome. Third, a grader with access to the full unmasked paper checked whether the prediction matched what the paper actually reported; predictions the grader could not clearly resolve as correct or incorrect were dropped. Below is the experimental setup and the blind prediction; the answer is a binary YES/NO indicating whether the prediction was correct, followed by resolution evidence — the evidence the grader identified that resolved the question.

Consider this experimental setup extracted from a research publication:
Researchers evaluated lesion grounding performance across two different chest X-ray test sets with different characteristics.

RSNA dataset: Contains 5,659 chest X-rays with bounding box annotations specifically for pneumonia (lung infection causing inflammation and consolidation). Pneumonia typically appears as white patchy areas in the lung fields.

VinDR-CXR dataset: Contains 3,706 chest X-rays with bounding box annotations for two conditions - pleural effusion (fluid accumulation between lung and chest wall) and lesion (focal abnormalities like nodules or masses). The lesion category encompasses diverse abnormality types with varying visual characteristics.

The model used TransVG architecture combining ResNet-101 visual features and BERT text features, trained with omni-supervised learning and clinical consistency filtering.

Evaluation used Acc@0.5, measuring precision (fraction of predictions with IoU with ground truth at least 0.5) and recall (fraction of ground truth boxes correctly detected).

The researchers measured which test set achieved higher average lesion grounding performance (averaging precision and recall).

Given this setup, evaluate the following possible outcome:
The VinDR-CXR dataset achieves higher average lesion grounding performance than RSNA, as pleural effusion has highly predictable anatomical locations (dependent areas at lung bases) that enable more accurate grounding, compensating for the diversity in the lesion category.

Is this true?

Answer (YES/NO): NO